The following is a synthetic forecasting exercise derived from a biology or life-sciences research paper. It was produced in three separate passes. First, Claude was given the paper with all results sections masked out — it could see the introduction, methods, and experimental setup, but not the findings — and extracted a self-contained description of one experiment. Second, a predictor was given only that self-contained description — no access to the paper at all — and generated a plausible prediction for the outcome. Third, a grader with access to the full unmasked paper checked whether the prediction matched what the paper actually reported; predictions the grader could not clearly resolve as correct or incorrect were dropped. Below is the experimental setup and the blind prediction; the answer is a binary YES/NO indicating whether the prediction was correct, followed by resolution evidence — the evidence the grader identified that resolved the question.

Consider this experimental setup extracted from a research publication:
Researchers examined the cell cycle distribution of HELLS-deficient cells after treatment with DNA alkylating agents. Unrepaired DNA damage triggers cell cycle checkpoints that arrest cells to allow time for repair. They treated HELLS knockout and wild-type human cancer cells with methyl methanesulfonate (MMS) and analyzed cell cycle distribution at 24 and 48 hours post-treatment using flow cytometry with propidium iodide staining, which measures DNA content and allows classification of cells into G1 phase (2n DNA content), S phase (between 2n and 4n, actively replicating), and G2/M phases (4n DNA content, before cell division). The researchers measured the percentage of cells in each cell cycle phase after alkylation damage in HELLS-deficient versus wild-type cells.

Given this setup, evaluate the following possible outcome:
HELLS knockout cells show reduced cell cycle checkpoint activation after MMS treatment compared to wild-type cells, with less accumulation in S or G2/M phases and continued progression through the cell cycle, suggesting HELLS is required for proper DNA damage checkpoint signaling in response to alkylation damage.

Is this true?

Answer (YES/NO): NO